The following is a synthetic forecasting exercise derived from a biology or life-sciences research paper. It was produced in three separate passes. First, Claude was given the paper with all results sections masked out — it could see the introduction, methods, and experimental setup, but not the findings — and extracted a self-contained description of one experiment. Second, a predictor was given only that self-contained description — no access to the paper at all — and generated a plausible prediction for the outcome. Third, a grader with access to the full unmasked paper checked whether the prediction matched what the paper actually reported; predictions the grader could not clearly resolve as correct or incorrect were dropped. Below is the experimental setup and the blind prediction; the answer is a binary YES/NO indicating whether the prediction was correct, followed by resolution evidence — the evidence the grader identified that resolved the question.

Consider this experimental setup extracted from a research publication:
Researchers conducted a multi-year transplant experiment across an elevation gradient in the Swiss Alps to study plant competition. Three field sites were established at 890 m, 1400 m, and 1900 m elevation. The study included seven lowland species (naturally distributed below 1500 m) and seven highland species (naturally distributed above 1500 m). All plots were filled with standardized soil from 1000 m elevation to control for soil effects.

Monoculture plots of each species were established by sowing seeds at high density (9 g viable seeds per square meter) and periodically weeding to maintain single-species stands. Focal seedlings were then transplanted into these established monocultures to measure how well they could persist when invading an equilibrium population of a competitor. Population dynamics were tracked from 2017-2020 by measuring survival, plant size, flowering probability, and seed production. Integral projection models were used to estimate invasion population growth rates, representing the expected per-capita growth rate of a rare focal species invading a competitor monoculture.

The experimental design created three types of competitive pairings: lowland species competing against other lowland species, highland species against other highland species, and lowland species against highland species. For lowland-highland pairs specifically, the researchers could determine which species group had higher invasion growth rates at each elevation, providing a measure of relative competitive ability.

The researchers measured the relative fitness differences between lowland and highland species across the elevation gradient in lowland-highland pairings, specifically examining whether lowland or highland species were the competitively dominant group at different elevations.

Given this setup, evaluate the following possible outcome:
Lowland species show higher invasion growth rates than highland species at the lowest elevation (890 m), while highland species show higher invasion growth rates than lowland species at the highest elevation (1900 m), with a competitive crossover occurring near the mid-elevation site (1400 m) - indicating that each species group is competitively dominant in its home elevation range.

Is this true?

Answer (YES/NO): NO